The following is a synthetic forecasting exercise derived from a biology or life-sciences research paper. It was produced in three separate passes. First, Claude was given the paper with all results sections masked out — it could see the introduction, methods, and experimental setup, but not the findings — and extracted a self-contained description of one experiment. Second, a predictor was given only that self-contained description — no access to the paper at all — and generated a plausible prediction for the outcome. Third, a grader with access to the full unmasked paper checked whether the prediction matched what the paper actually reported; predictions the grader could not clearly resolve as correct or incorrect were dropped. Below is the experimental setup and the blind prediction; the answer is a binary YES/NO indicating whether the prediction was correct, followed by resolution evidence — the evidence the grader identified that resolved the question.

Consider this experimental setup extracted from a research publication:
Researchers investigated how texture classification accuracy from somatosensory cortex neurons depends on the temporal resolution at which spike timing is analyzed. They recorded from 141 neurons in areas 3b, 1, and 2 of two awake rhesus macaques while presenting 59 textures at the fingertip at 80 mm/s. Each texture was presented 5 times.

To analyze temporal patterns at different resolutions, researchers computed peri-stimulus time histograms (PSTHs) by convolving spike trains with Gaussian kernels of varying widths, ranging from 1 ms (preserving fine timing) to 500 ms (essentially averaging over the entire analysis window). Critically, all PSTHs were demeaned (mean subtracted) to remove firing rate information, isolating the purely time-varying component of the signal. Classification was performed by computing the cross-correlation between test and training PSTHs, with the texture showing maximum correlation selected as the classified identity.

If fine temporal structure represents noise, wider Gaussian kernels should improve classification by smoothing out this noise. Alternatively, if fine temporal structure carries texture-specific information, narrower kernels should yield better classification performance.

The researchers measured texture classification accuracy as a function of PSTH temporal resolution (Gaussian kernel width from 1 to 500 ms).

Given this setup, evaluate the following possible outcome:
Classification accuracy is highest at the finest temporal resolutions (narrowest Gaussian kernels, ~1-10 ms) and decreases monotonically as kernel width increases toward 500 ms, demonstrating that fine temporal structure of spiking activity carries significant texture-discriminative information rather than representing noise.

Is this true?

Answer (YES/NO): YES